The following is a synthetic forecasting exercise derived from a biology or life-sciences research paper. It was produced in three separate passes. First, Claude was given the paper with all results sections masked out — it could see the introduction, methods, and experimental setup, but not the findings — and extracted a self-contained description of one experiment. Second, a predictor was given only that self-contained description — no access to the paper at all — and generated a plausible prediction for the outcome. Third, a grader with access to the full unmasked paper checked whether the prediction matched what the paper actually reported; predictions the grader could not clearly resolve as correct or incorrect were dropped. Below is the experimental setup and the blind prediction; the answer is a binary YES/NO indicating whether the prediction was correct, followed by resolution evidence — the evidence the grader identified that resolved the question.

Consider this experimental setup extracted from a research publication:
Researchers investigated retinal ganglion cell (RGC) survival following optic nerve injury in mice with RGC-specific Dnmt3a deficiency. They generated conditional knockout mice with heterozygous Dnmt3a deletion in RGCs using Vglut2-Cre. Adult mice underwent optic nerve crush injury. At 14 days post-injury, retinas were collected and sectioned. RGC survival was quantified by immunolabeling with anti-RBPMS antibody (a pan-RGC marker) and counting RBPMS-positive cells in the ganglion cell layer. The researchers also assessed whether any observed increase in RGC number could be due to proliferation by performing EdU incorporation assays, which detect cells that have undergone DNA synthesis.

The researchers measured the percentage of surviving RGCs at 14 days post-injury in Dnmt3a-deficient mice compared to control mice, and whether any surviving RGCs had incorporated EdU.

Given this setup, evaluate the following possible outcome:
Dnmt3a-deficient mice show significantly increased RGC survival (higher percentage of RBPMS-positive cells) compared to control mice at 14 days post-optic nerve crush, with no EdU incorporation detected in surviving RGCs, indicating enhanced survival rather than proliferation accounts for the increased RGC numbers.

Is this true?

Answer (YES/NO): YES